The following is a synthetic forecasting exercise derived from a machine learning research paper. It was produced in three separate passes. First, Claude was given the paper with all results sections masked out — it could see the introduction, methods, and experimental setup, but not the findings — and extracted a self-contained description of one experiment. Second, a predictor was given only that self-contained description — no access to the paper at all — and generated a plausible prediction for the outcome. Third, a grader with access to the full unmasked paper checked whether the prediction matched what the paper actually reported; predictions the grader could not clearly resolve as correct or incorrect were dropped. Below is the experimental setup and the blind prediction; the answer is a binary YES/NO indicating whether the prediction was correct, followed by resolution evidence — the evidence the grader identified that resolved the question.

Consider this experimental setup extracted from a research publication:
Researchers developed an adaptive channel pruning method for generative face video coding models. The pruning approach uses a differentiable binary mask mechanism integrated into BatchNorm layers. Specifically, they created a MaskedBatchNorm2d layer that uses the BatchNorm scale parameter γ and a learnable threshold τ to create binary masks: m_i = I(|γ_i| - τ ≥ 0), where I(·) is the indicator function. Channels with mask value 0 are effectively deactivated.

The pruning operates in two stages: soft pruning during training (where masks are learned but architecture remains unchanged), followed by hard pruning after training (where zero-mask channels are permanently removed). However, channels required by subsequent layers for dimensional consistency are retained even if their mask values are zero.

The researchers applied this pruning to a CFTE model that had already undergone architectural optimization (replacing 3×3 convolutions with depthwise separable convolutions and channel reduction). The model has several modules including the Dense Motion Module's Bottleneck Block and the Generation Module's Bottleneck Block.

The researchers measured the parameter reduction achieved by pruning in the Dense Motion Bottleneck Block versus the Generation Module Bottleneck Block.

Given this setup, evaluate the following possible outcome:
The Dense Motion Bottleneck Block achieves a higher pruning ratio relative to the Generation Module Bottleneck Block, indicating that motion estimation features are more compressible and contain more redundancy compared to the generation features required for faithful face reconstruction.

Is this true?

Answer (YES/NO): NO